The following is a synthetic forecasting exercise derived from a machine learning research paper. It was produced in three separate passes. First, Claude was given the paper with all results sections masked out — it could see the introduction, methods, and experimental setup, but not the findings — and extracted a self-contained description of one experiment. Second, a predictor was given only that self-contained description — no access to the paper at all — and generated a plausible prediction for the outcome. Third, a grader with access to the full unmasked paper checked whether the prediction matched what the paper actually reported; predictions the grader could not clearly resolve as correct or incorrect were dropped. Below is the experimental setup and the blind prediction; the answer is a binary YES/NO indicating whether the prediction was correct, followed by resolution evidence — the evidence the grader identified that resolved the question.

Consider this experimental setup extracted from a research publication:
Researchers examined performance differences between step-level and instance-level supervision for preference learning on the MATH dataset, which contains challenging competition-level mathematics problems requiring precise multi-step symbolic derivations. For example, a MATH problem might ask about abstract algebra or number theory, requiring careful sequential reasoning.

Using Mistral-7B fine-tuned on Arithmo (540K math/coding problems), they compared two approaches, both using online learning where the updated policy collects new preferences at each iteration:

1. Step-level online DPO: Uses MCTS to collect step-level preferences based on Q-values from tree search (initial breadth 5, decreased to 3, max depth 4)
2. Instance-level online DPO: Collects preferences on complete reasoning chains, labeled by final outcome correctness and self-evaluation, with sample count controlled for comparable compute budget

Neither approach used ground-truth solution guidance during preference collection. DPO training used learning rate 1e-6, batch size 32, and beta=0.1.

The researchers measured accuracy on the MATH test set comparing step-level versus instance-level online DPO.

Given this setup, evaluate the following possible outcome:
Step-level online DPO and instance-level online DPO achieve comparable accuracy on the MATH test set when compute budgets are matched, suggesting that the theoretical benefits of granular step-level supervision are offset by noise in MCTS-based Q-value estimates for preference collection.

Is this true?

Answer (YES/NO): NO